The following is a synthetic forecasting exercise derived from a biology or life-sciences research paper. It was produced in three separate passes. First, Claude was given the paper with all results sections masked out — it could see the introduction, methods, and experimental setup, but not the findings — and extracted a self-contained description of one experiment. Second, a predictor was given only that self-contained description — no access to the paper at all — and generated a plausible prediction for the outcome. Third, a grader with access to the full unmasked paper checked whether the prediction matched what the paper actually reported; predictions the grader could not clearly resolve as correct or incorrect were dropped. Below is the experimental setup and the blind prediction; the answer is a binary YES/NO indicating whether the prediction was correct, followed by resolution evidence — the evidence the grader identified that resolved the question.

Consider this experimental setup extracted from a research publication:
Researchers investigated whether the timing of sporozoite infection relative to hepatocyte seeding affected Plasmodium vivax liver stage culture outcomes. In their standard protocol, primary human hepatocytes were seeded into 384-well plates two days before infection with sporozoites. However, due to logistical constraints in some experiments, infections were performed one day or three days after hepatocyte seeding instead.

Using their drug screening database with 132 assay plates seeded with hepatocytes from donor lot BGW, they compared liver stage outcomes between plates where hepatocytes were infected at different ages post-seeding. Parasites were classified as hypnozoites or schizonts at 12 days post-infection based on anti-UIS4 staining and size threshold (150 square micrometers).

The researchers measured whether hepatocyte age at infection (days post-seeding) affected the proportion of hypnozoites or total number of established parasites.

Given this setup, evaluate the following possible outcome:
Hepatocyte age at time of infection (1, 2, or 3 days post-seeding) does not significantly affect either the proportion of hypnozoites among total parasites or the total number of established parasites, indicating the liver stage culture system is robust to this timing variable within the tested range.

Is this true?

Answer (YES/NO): NO